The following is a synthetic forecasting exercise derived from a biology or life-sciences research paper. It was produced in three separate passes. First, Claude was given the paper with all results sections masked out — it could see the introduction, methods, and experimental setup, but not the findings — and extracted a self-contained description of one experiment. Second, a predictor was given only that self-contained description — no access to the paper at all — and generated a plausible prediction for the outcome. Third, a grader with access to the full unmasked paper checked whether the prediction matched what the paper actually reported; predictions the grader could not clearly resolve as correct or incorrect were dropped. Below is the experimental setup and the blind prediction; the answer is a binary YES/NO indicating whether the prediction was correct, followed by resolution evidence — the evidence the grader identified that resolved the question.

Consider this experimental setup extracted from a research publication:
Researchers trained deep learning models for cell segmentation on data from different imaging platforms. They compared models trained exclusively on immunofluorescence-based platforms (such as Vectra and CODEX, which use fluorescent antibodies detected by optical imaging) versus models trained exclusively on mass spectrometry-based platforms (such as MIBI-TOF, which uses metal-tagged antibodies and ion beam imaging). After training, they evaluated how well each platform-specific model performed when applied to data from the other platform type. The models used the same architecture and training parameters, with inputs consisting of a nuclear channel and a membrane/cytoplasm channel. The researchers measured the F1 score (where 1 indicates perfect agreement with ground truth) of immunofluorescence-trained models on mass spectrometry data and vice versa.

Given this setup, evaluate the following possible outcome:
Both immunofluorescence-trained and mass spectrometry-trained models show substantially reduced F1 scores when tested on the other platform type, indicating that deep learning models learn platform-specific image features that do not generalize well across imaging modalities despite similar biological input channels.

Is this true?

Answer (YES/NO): YES